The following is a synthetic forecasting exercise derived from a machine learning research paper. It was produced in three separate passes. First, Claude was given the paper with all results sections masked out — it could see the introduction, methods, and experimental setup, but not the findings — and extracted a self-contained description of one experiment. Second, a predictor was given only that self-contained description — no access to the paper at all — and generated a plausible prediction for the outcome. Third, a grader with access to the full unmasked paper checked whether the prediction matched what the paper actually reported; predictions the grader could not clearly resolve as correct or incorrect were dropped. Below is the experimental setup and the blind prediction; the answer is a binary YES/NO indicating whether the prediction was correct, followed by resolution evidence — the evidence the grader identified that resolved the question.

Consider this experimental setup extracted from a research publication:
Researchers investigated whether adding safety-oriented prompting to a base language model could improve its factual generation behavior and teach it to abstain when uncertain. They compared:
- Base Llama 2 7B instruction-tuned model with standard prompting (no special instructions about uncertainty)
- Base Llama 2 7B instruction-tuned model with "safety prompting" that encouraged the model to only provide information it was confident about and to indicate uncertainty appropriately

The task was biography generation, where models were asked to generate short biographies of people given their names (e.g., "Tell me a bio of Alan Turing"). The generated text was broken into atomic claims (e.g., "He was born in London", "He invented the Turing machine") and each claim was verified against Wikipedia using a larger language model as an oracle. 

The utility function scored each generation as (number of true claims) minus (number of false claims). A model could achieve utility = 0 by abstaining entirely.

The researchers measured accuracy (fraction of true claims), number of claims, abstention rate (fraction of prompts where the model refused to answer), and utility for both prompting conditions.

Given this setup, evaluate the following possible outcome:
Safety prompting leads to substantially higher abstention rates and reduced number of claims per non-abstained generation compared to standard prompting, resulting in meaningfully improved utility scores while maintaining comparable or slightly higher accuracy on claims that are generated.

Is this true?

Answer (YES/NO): YES